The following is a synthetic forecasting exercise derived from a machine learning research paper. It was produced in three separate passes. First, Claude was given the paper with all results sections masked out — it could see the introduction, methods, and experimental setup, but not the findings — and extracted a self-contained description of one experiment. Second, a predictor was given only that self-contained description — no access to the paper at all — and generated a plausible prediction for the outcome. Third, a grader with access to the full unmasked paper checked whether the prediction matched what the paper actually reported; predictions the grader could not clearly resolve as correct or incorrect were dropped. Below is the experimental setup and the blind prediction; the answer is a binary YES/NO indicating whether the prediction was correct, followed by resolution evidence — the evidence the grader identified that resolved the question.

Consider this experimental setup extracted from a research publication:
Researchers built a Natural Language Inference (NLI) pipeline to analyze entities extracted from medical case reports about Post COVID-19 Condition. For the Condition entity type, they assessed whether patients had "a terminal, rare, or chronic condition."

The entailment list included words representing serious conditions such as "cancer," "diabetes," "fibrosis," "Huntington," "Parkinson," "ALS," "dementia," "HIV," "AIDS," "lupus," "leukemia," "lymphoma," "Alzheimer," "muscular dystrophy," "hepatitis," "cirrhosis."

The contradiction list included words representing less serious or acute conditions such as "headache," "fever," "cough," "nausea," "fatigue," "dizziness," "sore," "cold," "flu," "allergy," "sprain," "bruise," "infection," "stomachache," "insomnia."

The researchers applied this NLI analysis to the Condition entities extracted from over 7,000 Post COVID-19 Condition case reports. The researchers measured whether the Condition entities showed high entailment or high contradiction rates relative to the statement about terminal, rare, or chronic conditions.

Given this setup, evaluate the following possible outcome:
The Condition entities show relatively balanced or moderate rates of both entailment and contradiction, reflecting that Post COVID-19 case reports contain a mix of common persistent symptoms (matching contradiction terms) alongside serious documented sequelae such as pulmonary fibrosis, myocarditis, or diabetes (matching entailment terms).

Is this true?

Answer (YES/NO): NO